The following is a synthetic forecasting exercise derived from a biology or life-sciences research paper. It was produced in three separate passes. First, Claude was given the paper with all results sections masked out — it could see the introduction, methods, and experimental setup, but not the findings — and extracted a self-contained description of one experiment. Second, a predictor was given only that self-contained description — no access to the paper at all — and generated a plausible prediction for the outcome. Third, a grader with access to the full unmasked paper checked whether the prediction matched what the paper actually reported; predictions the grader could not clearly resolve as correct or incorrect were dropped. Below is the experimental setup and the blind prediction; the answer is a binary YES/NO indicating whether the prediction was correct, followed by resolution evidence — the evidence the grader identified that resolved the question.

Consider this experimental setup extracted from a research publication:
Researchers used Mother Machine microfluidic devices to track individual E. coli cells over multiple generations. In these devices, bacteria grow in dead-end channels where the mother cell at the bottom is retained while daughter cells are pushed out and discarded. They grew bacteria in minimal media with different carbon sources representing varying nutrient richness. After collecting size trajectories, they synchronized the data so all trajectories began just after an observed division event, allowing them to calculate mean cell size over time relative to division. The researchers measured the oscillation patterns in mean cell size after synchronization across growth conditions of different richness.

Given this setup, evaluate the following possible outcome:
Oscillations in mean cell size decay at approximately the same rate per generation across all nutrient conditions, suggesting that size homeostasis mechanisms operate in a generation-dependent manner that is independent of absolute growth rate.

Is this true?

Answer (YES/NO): NO